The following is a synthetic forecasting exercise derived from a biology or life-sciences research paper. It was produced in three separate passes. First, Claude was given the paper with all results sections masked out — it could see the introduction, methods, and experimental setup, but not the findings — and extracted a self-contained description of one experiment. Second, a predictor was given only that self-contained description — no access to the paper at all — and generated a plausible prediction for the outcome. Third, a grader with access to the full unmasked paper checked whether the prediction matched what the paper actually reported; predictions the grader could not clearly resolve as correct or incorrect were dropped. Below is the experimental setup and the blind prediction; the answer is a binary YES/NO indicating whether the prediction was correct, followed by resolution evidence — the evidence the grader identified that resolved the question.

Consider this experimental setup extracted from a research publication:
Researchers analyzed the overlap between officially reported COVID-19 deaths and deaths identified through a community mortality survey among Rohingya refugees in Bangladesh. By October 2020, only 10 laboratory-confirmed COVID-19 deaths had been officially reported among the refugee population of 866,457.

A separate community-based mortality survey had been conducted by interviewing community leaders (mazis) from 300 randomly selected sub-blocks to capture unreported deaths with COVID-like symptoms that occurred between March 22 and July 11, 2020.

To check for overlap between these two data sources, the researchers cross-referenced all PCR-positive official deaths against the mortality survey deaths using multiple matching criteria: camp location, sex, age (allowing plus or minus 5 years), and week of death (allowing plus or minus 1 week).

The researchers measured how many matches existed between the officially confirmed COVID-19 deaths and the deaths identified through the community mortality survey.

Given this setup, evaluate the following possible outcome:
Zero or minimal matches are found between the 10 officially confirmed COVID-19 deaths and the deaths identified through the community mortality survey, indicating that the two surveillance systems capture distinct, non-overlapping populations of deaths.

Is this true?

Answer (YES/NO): YES